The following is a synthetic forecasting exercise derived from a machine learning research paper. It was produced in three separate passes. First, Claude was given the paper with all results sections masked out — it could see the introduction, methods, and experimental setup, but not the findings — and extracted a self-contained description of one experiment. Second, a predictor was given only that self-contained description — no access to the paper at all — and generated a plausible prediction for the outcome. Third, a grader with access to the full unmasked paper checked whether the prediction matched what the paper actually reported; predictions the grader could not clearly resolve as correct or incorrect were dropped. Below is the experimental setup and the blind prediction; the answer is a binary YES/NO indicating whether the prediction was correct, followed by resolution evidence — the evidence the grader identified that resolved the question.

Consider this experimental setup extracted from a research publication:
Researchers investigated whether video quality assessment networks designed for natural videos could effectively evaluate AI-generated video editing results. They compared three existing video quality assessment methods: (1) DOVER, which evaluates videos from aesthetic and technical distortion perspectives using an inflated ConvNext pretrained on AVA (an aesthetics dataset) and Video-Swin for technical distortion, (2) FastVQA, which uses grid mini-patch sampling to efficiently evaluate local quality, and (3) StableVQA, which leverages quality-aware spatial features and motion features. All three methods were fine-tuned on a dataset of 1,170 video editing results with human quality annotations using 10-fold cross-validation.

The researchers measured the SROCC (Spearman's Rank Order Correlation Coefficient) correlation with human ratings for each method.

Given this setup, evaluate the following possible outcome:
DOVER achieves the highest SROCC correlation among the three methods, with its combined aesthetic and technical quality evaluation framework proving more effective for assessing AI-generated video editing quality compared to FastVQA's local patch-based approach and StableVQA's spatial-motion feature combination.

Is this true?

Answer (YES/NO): NO